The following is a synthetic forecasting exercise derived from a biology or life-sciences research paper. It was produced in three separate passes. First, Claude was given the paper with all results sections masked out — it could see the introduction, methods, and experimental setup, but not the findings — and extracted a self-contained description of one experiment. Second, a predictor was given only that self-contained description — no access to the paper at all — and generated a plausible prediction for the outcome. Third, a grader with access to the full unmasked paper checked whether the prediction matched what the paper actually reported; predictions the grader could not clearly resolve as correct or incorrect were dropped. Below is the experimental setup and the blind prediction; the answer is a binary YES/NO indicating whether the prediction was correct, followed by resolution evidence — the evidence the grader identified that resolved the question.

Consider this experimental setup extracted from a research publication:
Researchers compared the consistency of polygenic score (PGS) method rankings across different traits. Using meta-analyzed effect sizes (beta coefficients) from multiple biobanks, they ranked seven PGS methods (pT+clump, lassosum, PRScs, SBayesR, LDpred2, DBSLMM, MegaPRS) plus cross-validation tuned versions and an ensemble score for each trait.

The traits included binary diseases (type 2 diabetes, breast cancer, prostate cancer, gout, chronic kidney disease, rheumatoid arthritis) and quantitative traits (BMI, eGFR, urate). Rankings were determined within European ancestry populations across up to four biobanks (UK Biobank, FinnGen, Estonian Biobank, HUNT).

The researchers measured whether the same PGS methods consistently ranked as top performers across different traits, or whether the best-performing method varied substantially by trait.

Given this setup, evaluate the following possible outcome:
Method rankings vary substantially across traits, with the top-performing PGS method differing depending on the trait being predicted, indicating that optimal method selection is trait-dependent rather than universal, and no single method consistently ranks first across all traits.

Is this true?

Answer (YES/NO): YES